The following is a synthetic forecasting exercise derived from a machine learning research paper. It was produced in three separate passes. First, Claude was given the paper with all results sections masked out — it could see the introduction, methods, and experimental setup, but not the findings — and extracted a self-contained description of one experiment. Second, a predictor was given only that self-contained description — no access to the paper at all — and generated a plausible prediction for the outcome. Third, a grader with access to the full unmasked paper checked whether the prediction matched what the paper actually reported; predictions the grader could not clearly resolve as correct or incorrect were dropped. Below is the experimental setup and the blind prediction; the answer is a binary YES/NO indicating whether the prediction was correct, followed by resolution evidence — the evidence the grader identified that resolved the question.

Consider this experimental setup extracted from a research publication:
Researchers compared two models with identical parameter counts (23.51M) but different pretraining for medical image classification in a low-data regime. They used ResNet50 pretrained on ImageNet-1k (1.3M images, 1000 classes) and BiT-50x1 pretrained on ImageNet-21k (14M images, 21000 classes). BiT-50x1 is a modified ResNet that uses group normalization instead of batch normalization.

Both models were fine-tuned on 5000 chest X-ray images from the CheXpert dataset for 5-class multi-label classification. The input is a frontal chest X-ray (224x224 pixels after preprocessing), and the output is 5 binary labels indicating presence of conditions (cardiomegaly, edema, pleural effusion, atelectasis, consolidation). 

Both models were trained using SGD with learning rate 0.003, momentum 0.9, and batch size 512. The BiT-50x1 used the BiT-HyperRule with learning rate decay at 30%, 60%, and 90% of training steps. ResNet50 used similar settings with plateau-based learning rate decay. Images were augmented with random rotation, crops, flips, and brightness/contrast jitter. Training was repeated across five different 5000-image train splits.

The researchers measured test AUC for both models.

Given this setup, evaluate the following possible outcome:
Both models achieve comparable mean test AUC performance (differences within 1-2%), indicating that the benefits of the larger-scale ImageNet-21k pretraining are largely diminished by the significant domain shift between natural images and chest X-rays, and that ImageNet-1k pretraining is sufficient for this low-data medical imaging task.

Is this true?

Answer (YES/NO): NO